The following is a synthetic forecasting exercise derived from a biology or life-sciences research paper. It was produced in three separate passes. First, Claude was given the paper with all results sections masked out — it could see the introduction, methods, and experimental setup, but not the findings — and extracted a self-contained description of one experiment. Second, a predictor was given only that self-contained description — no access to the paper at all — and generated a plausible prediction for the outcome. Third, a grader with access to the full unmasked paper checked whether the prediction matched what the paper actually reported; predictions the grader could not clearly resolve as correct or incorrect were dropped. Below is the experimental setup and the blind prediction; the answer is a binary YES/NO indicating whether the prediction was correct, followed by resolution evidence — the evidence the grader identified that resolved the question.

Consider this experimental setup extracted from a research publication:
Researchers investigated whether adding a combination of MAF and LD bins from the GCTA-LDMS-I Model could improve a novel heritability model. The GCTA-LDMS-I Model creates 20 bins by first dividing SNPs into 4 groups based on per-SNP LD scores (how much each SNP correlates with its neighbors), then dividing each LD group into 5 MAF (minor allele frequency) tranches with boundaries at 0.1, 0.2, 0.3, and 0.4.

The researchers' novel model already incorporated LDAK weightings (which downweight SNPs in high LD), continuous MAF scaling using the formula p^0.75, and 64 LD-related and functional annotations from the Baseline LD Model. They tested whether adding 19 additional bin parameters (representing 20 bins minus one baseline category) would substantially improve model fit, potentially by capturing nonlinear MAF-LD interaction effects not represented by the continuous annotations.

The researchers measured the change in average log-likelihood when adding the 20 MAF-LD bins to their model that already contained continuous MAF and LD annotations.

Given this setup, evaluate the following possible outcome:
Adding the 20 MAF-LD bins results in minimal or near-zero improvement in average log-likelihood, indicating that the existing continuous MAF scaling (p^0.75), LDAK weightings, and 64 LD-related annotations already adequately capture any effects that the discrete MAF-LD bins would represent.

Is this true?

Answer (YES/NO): YES